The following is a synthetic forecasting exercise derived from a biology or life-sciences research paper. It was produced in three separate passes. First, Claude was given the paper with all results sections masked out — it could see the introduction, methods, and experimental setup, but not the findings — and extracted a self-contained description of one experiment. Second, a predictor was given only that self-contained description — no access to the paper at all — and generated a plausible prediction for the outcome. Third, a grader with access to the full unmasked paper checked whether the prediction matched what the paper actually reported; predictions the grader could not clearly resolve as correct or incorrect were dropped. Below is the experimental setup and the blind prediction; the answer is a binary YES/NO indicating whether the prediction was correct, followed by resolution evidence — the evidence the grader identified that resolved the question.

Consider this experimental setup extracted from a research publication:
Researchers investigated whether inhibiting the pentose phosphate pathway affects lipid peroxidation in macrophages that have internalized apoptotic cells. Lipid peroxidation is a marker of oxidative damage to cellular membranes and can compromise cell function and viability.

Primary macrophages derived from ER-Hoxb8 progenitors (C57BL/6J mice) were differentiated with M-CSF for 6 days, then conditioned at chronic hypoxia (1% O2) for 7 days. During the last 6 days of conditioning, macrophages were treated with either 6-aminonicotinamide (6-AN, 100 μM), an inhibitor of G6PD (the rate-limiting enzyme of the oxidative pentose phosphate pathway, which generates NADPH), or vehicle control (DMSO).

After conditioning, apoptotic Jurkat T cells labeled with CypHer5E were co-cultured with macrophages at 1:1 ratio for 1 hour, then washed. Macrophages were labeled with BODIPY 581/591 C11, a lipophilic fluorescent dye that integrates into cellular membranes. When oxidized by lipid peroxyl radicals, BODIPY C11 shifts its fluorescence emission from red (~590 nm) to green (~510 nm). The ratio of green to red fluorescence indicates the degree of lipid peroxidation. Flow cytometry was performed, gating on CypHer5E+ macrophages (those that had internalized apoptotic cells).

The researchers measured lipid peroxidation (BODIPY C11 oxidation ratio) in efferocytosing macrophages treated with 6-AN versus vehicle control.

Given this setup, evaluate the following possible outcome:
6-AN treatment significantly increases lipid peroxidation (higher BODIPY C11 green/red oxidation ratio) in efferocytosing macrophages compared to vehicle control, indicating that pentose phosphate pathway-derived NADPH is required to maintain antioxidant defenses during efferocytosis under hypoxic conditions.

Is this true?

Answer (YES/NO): YES